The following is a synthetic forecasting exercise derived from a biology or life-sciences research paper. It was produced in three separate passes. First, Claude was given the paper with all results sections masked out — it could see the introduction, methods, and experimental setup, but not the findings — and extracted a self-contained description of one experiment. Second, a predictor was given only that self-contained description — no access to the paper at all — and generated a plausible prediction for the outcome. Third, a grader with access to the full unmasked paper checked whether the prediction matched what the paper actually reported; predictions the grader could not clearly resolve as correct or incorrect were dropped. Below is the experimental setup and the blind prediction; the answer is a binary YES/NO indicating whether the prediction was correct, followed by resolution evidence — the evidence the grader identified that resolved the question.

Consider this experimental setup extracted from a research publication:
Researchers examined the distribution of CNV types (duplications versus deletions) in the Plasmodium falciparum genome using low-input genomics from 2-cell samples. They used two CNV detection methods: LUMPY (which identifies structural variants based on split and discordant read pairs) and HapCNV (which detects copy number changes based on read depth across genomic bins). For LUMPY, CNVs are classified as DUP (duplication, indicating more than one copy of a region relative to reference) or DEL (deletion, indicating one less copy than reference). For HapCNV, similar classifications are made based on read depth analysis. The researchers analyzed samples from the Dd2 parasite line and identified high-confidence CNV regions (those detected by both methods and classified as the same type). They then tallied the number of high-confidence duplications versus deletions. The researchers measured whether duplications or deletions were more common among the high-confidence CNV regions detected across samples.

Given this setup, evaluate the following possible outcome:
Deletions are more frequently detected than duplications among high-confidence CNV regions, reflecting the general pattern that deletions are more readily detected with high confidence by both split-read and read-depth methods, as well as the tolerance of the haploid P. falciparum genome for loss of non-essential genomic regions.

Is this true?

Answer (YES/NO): NO